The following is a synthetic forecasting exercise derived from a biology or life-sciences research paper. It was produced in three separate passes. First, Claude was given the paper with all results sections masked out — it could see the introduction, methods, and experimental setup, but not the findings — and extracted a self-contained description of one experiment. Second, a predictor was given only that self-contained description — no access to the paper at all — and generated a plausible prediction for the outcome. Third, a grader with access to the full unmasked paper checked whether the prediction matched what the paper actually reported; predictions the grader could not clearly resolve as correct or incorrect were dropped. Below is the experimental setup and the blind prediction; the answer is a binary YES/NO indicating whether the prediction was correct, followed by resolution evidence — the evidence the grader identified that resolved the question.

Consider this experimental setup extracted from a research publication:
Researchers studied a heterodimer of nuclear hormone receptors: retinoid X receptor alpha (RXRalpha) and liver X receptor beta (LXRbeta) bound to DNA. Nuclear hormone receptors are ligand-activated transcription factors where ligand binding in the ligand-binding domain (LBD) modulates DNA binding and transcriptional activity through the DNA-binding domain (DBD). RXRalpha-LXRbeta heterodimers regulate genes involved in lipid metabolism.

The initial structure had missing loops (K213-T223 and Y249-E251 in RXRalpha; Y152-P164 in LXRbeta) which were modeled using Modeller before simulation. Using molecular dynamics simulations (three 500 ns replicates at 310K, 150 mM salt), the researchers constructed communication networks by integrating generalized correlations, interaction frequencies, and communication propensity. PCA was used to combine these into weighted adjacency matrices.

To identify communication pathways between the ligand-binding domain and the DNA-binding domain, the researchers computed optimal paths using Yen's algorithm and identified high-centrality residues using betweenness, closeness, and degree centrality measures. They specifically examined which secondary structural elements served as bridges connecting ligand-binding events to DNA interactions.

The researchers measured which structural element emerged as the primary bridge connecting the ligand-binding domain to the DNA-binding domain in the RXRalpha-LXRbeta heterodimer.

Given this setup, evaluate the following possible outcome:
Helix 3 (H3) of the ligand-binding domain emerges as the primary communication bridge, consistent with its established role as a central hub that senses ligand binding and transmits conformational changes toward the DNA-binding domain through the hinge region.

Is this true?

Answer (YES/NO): NO